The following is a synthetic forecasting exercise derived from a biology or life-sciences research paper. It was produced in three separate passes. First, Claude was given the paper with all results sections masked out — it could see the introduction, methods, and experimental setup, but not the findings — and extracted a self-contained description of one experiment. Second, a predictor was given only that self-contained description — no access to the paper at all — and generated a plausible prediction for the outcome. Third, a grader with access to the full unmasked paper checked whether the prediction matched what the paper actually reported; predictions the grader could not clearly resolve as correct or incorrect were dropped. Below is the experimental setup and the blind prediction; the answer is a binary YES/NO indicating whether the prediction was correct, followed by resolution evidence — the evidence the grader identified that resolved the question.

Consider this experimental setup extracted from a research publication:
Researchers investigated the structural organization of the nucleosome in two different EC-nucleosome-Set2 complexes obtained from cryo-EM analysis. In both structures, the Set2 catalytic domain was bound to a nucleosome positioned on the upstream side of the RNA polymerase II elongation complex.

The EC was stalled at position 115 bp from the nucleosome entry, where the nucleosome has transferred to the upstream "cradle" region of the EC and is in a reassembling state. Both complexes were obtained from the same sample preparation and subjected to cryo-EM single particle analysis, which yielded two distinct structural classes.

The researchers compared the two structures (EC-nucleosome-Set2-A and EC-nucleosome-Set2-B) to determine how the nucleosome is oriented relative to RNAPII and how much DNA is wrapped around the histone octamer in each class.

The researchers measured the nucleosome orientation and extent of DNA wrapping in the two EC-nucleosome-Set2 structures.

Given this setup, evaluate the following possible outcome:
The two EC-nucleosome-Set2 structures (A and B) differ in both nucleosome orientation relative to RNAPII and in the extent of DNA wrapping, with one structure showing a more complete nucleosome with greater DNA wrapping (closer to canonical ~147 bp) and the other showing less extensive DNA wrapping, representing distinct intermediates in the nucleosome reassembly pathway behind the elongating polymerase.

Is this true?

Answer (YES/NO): NO